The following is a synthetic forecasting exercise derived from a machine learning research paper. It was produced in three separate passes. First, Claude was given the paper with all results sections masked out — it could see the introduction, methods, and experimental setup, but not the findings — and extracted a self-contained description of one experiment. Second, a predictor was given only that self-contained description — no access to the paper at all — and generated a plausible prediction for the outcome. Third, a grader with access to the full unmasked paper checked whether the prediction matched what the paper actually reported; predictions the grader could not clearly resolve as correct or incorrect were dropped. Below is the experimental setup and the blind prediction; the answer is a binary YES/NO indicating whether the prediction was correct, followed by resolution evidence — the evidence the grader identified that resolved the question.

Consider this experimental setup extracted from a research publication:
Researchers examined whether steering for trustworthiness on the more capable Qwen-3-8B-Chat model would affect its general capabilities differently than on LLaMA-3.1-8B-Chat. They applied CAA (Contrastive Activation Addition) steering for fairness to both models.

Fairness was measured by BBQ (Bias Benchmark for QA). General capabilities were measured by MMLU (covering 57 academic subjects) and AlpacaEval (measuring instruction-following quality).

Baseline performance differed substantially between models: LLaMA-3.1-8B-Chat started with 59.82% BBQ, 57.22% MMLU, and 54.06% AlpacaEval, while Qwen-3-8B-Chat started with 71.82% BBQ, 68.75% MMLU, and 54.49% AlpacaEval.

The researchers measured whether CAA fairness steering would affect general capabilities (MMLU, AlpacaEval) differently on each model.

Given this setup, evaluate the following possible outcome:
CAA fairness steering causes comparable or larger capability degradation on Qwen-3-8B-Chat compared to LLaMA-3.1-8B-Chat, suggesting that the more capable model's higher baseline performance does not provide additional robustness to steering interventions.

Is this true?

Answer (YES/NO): NO